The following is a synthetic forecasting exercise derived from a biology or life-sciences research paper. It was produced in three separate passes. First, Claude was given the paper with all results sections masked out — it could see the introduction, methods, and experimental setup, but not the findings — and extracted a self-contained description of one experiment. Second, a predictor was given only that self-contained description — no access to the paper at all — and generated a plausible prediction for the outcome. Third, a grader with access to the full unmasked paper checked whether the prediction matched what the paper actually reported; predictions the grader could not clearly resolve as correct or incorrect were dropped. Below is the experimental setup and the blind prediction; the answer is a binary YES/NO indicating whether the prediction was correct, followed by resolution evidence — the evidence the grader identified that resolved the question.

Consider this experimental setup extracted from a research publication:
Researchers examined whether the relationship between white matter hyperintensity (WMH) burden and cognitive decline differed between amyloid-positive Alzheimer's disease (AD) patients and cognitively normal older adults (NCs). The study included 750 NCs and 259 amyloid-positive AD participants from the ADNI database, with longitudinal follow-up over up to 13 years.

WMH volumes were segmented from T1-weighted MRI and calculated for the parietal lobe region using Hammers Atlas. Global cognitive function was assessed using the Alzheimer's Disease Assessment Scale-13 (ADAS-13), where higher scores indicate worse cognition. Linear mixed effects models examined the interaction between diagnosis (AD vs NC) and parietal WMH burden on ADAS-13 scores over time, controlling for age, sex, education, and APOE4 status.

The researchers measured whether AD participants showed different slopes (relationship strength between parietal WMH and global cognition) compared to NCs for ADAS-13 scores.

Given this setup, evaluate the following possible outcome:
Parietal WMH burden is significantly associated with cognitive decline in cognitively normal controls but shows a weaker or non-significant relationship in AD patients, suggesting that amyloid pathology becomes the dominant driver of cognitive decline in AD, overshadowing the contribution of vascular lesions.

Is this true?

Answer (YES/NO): NO